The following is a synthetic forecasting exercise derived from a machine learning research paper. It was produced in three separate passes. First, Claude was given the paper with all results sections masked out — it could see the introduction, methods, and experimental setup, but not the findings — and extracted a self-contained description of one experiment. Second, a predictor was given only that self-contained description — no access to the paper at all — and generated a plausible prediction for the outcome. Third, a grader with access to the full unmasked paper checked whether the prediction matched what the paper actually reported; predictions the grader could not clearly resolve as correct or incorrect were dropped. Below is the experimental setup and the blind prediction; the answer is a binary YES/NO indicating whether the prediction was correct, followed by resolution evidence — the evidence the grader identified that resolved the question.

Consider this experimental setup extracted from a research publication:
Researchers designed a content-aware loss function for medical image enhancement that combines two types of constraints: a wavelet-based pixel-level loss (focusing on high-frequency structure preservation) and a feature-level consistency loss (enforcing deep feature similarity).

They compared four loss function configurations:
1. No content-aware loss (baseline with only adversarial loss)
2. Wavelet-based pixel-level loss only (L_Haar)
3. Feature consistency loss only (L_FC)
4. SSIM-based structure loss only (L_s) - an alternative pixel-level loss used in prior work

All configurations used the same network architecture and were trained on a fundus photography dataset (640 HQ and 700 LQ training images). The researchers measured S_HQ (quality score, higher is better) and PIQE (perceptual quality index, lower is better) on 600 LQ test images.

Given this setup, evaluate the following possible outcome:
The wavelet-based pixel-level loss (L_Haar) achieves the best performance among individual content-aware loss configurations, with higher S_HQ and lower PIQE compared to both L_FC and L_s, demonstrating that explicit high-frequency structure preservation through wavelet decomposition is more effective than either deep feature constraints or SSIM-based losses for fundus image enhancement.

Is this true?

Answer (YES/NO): NO